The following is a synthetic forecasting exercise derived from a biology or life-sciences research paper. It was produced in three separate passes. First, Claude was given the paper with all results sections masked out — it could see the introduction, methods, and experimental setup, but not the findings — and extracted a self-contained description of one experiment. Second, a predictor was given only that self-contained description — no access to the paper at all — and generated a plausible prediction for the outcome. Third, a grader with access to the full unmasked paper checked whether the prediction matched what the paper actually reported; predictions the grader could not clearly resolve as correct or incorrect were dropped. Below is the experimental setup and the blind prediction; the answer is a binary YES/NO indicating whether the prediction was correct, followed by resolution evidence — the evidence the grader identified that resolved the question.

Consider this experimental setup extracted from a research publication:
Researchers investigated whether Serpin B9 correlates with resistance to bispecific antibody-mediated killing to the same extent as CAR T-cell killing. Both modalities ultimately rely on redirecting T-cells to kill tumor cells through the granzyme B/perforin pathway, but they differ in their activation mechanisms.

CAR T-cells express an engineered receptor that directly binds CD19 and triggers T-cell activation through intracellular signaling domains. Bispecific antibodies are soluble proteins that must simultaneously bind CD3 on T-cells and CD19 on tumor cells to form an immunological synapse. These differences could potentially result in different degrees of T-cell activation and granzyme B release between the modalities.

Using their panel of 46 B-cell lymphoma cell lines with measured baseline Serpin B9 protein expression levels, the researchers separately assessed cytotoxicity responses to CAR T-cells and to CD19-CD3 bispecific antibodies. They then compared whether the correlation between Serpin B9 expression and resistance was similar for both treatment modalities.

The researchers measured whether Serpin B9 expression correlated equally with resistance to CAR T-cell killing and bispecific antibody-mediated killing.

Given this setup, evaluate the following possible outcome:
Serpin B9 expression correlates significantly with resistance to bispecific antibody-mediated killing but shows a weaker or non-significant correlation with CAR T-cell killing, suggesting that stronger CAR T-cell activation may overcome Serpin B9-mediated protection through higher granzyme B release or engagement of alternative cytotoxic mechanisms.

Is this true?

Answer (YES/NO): NO